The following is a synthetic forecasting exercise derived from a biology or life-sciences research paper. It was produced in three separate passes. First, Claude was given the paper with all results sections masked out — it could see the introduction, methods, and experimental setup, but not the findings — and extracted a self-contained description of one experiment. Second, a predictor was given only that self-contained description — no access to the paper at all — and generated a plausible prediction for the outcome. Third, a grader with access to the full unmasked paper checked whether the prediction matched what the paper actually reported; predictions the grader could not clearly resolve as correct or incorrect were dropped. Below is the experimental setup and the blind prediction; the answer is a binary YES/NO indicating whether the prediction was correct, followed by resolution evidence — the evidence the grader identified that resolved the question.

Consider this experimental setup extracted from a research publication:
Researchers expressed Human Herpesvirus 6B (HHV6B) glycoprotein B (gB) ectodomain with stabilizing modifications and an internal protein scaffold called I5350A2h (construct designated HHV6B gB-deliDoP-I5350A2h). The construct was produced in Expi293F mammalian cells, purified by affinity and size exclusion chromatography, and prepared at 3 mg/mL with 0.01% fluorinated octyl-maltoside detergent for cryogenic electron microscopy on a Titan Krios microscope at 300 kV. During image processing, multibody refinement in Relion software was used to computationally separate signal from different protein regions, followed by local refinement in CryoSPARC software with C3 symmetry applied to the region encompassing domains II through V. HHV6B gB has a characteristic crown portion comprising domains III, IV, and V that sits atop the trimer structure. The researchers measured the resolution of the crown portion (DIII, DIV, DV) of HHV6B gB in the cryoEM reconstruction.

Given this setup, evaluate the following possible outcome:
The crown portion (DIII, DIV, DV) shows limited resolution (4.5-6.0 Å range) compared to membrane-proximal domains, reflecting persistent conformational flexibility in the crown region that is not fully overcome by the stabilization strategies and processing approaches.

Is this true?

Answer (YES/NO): NO